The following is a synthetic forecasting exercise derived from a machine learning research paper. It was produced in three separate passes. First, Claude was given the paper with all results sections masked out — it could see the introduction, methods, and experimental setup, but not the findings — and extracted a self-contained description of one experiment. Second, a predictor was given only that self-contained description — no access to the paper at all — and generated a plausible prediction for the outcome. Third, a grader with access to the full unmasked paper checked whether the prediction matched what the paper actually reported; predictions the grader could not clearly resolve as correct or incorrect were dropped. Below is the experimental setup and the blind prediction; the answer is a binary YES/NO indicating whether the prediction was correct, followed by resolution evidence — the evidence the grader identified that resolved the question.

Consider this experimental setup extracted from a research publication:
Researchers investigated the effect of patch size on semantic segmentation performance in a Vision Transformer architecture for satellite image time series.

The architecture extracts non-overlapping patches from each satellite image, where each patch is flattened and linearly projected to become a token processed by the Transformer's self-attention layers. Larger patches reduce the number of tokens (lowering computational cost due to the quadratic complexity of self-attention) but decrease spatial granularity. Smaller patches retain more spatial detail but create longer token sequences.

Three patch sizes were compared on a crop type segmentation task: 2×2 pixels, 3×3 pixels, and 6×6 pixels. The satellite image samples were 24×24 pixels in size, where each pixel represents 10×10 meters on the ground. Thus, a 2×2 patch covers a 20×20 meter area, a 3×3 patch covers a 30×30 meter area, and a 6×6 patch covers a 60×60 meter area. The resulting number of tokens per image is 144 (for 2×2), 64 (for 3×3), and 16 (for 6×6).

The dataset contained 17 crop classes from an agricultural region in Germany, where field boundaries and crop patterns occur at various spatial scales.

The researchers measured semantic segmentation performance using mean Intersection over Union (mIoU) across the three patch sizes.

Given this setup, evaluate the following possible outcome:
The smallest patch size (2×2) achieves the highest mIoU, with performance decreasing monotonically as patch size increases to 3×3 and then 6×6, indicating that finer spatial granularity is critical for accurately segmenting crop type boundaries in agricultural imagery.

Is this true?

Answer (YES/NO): YES